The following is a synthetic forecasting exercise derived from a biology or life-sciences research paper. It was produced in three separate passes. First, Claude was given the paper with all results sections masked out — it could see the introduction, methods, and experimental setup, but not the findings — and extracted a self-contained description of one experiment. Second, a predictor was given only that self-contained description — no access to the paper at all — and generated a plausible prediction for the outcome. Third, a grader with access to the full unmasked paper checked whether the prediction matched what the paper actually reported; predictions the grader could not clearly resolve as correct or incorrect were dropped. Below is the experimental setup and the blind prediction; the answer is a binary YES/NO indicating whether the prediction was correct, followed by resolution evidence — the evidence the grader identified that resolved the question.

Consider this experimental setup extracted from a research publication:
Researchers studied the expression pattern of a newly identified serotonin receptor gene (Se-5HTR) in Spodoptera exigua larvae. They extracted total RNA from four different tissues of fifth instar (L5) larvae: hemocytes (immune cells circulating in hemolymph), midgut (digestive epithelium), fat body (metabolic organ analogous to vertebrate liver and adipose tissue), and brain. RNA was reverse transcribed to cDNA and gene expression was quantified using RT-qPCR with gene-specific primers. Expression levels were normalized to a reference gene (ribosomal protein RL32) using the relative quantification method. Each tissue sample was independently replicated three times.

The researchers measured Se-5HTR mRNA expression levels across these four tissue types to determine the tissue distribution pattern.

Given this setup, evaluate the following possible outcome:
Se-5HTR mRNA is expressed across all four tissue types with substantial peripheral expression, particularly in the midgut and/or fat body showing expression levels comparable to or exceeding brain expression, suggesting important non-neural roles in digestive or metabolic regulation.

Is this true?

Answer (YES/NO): YES